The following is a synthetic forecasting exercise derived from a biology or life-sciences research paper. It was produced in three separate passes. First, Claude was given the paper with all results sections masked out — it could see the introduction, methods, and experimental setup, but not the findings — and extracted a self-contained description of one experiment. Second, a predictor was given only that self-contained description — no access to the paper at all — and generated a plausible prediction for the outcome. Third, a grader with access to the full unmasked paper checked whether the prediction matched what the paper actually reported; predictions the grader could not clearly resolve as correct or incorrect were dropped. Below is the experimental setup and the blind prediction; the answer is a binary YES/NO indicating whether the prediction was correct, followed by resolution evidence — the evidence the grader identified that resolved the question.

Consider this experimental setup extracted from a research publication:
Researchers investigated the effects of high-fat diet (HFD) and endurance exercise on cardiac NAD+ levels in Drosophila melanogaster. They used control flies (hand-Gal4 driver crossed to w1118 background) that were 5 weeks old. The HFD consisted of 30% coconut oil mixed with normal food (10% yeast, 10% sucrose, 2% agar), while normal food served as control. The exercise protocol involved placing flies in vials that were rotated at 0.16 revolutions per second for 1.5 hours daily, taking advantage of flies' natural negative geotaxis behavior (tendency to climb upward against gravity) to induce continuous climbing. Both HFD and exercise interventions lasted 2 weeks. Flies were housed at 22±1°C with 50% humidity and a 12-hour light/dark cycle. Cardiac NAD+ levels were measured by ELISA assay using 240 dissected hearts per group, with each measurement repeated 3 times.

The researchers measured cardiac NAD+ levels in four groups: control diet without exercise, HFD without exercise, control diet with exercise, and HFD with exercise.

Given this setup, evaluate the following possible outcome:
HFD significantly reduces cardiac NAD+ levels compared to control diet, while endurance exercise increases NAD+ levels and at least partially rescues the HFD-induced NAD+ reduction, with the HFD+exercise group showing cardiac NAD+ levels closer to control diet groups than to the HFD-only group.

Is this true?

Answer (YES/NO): YES